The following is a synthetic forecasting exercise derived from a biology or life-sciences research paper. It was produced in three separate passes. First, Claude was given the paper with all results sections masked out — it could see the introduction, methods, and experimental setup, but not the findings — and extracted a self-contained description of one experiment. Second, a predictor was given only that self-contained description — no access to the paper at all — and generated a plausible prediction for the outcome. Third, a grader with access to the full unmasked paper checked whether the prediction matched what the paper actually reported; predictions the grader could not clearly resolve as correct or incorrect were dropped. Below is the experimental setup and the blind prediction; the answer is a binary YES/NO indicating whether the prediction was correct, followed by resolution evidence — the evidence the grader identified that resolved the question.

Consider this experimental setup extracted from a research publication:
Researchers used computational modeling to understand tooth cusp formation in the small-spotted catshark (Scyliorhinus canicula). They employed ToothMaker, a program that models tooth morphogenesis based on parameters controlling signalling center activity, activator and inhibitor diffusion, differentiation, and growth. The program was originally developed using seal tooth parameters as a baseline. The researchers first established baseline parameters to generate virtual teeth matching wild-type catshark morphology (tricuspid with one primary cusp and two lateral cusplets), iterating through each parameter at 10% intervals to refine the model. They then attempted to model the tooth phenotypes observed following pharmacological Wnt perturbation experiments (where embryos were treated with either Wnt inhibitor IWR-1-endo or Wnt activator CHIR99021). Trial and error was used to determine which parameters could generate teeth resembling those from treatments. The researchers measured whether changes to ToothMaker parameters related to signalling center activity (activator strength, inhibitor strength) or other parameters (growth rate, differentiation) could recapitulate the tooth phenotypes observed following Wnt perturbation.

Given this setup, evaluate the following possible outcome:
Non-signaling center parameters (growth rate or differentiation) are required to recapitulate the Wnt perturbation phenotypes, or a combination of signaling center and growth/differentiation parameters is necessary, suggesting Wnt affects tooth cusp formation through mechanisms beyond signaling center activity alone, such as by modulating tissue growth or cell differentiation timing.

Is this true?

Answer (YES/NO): NO